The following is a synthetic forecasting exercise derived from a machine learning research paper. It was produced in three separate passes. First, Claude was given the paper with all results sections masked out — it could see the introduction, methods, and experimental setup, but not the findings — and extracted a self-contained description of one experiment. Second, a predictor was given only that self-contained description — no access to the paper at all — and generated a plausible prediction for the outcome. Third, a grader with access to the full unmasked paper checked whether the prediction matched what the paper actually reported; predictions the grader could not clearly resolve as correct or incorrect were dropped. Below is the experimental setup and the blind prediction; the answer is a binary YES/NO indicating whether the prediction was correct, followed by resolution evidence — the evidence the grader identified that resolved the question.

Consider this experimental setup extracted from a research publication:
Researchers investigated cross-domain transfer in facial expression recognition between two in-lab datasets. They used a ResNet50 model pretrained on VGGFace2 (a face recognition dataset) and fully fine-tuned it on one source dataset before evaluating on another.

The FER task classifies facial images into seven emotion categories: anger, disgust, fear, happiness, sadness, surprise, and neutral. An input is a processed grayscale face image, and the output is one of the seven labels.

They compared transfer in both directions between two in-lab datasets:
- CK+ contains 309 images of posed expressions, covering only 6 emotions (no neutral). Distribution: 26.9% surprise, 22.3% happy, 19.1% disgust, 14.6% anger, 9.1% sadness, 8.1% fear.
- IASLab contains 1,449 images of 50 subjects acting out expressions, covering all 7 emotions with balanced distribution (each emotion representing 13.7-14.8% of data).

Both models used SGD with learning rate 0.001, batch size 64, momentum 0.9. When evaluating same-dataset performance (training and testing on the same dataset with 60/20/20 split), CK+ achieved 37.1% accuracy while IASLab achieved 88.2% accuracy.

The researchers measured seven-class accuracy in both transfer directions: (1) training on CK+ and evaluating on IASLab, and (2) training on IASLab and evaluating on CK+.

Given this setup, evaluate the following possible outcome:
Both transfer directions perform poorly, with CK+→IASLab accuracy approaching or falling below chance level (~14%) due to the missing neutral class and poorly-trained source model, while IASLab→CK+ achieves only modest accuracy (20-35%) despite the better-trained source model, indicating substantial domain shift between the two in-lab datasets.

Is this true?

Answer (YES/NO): NO